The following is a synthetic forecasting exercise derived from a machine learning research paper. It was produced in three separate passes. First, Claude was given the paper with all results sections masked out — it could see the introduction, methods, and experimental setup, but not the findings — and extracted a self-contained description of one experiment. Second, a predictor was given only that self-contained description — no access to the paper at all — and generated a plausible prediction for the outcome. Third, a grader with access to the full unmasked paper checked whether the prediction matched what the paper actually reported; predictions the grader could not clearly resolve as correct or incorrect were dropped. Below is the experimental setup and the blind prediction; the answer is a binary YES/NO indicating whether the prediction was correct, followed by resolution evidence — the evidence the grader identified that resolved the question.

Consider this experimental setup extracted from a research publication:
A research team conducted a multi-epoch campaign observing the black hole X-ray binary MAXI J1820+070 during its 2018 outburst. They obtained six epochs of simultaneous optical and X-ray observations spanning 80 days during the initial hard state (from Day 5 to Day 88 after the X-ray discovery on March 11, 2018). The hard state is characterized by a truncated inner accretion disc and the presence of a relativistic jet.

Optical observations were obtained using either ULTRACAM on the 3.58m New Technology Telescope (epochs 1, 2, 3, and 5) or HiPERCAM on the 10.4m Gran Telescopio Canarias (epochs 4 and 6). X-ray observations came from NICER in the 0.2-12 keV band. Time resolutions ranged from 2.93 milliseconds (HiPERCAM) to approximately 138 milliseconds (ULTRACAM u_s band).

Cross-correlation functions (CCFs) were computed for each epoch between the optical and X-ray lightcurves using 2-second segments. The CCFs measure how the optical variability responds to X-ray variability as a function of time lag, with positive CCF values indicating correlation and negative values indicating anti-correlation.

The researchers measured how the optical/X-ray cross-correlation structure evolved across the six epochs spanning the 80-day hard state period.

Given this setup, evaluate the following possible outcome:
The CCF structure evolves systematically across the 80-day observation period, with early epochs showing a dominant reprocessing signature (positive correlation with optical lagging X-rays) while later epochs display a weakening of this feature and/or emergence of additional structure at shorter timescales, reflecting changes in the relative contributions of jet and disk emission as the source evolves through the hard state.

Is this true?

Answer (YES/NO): NO